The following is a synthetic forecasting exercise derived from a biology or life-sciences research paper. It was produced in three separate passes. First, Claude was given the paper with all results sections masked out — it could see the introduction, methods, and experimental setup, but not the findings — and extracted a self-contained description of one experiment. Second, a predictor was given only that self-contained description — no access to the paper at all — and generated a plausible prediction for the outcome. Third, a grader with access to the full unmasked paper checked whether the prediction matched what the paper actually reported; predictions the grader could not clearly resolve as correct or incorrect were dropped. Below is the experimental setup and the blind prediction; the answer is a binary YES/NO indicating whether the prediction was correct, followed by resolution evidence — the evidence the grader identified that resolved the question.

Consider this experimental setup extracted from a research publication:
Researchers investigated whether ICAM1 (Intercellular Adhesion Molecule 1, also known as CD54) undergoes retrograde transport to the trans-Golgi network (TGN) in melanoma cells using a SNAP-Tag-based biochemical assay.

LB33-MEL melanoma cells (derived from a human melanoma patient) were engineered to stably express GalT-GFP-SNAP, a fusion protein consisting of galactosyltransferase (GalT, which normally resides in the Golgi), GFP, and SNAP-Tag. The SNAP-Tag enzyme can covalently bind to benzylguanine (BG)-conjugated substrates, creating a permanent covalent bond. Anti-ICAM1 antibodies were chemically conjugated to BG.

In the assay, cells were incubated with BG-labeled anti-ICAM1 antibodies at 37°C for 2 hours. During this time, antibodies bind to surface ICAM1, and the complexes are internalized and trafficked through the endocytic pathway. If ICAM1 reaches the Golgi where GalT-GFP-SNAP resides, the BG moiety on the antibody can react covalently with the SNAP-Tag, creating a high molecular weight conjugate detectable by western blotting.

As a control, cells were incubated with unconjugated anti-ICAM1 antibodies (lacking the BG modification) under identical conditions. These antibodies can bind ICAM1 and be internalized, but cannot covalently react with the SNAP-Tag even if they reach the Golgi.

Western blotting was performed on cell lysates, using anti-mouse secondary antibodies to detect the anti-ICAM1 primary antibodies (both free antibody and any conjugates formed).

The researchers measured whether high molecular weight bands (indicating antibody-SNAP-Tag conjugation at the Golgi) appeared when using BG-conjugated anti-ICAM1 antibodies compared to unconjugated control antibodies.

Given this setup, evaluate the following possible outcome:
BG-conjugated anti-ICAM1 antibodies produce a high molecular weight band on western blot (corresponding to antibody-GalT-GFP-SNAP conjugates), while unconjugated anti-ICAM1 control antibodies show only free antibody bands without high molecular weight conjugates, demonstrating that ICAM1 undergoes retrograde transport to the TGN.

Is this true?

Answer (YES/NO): YES